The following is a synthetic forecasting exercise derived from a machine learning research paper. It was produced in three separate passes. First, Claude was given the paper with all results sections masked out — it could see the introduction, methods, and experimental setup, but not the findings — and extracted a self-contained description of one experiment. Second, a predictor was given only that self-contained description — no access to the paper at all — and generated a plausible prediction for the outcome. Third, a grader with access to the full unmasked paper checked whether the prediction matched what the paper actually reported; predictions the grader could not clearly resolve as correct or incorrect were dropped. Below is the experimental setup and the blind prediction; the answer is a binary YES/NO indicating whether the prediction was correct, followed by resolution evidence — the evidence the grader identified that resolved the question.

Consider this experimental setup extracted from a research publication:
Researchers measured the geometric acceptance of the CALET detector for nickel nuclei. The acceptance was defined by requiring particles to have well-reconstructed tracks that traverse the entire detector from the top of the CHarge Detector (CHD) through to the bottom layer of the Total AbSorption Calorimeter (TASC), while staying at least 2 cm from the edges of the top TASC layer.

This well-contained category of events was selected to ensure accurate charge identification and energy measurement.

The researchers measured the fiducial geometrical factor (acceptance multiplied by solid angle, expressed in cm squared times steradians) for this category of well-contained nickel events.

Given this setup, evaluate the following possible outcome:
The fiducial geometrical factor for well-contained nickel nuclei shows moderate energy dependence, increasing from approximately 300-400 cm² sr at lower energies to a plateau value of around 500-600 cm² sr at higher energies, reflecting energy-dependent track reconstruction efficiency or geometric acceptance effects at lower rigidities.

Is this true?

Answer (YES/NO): NO